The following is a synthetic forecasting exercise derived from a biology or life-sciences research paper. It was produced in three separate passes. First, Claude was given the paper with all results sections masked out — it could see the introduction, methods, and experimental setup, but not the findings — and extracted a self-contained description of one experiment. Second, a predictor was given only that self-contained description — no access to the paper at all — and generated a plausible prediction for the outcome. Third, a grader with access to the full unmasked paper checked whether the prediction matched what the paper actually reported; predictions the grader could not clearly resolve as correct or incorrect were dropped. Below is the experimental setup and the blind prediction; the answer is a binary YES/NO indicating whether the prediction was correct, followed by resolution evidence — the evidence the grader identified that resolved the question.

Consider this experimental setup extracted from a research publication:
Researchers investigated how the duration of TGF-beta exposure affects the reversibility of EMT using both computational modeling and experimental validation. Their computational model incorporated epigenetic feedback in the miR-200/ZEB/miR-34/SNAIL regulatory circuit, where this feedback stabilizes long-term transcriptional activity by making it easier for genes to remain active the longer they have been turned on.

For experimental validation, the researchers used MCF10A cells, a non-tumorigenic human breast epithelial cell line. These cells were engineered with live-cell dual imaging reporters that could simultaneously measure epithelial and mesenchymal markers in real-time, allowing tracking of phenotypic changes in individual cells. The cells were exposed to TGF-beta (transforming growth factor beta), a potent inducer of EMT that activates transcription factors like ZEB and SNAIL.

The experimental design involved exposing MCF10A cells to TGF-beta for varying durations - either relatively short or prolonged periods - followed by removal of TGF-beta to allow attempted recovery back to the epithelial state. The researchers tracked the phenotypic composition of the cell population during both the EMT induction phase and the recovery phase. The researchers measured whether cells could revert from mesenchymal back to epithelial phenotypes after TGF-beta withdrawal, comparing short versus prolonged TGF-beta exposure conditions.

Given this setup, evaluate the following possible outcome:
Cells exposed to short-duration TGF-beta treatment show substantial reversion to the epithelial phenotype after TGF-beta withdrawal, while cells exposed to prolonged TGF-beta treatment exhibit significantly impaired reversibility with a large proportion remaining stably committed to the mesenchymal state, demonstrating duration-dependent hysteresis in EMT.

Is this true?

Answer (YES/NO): YES